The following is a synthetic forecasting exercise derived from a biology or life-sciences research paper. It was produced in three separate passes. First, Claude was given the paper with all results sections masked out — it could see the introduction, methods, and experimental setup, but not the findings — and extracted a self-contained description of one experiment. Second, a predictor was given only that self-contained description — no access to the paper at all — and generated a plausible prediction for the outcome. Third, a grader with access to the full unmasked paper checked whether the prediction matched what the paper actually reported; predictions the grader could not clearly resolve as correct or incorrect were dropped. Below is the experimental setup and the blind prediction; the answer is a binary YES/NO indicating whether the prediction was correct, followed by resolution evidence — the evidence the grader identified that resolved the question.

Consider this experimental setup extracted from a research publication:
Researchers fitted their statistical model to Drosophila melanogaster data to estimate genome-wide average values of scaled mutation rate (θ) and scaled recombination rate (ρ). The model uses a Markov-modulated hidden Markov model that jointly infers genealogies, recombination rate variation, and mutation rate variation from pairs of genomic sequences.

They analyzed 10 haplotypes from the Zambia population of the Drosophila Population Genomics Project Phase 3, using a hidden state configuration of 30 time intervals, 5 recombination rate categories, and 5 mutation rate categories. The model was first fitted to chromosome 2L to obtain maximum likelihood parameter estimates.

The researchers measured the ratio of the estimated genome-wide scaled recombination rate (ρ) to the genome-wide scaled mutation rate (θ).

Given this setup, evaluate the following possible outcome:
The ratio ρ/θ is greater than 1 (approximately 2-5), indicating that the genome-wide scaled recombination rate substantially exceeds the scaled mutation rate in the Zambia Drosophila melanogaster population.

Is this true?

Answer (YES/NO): YES